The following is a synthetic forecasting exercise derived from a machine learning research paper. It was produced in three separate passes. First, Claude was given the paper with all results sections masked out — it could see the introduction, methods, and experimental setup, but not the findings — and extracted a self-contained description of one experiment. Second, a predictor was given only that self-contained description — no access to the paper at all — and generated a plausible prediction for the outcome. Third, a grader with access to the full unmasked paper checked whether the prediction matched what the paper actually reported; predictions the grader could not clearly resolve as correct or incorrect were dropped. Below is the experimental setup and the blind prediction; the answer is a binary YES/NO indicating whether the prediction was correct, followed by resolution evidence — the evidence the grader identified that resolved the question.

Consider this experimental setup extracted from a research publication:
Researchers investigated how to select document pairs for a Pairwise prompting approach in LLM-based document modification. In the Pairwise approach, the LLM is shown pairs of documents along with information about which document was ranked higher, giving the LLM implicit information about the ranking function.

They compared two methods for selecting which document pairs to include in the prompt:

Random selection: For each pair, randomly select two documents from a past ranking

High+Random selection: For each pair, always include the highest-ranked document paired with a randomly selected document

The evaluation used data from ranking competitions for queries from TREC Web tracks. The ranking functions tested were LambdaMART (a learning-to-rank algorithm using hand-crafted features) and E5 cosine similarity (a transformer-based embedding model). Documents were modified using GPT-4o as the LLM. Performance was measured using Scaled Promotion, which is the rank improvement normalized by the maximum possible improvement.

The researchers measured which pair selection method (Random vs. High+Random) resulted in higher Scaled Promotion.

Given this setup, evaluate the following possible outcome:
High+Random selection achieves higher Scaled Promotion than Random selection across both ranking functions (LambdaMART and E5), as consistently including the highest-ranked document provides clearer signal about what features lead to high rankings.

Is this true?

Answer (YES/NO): NO